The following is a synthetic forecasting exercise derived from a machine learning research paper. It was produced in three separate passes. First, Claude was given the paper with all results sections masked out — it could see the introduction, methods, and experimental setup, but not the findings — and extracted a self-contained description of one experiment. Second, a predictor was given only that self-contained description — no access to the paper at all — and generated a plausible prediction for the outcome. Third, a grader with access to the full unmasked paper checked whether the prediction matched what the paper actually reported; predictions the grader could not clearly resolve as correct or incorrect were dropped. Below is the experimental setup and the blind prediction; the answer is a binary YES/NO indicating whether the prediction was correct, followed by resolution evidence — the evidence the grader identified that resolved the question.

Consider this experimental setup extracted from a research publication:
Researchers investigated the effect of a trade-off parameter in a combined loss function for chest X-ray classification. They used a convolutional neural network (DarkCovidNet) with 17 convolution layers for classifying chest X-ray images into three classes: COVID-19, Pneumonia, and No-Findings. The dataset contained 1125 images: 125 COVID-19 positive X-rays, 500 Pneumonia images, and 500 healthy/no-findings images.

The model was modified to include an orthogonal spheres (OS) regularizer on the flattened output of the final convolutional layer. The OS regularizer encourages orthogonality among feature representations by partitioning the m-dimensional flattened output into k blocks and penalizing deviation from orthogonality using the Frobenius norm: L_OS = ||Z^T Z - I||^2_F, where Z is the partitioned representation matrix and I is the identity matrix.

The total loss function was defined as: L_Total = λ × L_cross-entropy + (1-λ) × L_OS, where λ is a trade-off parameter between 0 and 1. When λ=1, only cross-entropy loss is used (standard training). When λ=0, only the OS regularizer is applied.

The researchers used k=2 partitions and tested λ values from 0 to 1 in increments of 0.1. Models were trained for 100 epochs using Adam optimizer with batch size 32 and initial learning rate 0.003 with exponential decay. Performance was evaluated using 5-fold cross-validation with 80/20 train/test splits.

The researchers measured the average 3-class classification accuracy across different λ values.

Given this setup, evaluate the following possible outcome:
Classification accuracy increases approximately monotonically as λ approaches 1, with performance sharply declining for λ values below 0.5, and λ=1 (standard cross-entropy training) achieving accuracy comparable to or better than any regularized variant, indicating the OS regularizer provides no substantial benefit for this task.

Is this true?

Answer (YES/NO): NO